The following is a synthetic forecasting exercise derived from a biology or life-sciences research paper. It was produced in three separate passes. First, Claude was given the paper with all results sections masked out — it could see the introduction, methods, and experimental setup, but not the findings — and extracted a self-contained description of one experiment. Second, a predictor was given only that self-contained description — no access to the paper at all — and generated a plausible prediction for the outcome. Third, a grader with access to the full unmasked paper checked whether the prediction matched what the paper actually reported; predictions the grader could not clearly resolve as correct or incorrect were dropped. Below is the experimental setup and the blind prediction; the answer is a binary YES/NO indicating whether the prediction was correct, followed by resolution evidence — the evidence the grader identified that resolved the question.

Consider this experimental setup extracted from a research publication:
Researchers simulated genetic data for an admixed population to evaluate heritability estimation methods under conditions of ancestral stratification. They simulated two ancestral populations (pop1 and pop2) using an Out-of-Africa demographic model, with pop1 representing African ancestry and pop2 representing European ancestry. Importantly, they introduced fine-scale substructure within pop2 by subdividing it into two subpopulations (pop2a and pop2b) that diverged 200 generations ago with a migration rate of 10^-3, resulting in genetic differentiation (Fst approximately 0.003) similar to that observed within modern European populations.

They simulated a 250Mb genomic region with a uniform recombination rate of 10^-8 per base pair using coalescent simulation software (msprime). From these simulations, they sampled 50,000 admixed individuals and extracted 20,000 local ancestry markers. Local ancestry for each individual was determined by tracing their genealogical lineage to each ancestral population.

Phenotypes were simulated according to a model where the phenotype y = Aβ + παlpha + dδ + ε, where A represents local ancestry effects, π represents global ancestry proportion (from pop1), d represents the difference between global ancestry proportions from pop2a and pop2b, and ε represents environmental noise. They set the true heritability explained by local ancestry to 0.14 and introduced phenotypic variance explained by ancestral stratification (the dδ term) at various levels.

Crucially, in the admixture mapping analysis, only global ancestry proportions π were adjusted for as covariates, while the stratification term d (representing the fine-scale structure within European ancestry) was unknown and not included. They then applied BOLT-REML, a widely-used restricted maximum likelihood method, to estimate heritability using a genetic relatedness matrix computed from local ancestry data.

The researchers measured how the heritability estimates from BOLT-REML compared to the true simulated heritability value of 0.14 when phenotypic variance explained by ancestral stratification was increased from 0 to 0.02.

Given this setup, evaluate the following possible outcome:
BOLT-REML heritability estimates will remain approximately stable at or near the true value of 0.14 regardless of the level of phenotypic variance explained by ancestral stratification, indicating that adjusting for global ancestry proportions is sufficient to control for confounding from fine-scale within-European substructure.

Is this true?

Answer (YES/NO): NO